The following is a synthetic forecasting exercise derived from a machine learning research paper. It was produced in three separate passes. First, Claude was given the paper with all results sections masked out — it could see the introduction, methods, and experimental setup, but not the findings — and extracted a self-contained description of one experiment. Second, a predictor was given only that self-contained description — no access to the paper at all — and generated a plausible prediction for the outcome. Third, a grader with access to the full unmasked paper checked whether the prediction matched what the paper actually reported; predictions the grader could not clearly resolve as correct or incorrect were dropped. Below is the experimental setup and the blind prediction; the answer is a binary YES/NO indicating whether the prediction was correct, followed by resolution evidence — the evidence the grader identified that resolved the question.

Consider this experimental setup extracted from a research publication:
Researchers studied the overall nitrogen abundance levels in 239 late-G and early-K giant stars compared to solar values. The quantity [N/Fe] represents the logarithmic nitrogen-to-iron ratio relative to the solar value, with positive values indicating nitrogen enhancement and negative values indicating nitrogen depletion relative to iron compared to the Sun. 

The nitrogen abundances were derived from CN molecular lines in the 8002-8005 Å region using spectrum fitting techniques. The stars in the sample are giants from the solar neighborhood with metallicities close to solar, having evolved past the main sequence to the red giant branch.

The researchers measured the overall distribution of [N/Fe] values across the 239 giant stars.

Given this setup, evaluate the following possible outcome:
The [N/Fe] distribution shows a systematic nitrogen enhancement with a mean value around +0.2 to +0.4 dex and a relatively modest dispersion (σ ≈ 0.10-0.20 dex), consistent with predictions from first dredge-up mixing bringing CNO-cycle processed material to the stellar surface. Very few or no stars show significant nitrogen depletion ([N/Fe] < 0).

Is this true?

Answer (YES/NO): NO